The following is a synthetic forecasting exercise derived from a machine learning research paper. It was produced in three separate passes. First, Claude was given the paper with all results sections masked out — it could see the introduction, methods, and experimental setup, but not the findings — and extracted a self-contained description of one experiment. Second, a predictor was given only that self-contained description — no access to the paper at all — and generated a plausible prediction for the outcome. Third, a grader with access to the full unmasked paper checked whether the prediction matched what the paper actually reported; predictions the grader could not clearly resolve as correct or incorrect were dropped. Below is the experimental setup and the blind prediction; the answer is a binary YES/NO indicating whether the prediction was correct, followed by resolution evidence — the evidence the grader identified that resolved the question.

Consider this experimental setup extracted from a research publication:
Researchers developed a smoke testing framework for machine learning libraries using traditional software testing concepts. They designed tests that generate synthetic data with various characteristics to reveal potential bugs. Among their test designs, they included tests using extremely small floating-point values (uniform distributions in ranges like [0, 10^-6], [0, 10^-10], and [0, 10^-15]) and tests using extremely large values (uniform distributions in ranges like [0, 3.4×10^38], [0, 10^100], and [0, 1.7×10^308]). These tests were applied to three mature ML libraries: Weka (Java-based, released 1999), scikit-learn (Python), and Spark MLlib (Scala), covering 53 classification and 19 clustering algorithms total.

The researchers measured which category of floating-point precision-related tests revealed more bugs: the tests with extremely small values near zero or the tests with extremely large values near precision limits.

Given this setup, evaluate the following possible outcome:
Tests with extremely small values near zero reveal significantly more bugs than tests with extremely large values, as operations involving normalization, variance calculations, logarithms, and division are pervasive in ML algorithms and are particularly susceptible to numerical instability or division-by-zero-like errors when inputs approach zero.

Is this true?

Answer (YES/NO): NO